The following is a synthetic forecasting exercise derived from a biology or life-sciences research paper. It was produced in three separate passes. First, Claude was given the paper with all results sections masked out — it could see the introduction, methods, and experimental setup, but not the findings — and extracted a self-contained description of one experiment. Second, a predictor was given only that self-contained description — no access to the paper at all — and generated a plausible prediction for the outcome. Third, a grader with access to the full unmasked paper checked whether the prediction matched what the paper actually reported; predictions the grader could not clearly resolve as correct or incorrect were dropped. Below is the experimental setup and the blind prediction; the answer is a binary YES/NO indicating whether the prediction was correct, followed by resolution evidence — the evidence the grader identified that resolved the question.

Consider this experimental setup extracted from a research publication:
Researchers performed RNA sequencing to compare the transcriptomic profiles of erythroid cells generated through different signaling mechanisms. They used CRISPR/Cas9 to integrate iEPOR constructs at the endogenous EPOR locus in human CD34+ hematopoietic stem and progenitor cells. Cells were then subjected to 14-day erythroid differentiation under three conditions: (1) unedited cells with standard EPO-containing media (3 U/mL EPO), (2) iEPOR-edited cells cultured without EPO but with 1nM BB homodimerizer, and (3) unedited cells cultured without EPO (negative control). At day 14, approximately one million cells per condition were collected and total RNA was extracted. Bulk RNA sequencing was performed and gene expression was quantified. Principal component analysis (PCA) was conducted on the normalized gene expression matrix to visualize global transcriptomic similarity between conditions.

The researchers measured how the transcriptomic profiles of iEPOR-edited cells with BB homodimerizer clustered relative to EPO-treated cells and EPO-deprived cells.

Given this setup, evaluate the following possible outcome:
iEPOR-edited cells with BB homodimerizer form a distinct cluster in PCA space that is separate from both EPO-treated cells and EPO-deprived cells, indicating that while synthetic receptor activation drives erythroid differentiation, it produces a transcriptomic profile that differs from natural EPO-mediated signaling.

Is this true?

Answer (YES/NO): NO